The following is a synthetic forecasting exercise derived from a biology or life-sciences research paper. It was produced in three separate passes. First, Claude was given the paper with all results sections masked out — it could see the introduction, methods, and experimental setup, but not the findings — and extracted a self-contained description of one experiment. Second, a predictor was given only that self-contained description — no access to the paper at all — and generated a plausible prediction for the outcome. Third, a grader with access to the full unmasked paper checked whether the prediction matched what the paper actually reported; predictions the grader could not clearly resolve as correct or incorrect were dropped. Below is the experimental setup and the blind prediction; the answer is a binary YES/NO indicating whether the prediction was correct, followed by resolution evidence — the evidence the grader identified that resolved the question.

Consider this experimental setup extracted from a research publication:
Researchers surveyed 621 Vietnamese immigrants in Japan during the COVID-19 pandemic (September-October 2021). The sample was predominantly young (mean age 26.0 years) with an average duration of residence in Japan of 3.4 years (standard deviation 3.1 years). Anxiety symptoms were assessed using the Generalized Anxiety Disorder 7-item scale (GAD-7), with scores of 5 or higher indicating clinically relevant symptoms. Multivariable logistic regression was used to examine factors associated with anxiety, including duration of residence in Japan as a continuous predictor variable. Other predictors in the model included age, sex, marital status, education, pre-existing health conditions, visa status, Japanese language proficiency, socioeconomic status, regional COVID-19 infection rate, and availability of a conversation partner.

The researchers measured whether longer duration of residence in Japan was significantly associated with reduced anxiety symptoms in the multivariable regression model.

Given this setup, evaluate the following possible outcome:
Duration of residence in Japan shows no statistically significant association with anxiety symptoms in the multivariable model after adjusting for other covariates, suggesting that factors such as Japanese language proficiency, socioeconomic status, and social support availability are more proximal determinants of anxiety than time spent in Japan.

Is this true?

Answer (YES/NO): YES